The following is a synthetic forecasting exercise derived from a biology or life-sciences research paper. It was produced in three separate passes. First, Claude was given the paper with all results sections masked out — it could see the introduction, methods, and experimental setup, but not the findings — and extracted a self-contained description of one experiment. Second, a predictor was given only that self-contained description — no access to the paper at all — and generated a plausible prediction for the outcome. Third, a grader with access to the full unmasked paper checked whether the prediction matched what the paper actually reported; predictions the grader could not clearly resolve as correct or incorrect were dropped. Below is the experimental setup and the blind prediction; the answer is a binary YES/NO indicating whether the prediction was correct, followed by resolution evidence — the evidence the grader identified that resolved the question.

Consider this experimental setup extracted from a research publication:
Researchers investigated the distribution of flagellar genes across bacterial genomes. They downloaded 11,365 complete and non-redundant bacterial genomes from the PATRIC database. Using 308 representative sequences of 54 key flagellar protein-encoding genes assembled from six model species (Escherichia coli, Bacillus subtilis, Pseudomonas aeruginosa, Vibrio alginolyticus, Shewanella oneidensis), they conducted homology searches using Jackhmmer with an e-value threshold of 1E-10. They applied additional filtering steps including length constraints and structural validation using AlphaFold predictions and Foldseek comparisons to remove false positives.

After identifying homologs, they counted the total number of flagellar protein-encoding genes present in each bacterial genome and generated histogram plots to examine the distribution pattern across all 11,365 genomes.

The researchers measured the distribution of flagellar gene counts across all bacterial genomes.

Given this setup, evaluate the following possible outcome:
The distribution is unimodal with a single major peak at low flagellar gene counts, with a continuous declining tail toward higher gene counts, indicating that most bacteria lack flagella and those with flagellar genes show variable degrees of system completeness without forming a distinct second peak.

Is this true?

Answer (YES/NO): NO